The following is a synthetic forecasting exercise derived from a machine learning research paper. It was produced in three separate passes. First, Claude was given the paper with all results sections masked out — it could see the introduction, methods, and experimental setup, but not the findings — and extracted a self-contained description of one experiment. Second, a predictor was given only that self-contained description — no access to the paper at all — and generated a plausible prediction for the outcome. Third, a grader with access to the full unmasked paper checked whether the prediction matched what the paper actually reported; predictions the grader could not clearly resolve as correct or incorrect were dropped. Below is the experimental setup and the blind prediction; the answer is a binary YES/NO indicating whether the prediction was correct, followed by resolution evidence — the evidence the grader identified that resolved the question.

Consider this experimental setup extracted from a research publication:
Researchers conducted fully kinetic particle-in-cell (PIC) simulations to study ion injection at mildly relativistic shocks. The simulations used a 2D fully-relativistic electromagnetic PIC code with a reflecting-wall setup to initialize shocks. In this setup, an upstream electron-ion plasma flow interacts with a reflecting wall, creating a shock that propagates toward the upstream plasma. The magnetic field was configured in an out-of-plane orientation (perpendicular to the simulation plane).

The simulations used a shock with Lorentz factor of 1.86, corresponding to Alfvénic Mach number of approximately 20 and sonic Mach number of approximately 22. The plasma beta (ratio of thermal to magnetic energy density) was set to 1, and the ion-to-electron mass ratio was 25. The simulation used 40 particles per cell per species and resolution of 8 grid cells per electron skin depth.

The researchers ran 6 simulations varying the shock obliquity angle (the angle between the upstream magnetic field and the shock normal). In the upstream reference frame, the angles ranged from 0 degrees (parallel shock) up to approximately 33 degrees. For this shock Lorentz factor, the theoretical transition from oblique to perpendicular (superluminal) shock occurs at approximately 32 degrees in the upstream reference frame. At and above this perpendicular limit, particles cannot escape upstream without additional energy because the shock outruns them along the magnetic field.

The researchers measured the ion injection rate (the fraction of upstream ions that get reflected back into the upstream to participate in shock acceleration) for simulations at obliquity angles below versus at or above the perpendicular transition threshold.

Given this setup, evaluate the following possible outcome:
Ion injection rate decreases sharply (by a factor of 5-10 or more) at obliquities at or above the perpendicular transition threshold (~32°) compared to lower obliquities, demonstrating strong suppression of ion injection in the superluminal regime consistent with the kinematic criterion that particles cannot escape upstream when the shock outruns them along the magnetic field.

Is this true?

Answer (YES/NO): YES